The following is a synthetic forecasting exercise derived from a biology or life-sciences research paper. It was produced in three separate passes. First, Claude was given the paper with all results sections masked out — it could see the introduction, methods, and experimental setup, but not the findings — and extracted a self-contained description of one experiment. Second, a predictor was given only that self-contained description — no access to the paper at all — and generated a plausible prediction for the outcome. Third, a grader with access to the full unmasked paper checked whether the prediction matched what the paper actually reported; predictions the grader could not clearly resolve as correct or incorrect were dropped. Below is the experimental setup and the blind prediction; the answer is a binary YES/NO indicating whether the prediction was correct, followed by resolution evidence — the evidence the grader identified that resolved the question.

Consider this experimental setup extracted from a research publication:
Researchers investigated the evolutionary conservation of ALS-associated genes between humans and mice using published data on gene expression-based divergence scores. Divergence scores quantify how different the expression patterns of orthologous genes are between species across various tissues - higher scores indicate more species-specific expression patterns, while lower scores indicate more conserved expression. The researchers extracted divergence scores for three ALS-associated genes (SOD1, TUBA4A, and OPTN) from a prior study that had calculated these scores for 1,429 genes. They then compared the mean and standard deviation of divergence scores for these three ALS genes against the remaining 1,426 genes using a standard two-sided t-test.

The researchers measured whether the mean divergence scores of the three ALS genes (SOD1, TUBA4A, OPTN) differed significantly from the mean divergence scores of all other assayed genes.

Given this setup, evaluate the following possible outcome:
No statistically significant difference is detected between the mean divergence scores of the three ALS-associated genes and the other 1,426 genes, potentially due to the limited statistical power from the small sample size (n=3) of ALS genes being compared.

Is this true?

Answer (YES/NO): NO